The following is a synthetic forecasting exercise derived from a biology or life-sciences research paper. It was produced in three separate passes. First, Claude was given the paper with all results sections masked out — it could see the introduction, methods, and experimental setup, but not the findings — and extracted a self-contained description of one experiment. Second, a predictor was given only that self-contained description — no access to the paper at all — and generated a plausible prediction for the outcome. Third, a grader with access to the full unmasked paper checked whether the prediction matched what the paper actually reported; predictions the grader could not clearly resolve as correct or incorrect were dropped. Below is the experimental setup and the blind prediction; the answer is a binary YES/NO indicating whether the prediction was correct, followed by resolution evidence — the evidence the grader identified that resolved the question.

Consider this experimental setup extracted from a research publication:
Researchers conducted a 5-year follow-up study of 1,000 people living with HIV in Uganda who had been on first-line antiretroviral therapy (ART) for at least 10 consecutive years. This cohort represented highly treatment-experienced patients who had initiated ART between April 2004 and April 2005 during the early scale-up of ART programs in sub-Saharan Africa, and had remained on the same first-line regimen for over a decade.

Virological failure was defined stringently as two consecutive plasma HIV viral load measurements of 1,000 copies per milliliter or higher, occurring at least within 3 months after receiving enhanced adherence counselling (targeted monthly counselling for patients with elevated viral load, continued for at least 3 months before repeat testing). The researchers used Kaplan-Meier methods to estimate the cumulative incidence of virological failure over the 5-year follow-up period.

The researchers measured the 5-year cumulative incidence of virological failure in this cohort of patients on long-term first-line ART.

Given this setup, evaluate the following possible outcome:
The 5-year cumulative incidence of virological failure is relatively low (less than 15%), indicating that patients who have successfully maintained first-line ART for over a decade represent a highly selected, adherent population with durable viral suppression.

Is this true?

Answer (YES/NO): YES